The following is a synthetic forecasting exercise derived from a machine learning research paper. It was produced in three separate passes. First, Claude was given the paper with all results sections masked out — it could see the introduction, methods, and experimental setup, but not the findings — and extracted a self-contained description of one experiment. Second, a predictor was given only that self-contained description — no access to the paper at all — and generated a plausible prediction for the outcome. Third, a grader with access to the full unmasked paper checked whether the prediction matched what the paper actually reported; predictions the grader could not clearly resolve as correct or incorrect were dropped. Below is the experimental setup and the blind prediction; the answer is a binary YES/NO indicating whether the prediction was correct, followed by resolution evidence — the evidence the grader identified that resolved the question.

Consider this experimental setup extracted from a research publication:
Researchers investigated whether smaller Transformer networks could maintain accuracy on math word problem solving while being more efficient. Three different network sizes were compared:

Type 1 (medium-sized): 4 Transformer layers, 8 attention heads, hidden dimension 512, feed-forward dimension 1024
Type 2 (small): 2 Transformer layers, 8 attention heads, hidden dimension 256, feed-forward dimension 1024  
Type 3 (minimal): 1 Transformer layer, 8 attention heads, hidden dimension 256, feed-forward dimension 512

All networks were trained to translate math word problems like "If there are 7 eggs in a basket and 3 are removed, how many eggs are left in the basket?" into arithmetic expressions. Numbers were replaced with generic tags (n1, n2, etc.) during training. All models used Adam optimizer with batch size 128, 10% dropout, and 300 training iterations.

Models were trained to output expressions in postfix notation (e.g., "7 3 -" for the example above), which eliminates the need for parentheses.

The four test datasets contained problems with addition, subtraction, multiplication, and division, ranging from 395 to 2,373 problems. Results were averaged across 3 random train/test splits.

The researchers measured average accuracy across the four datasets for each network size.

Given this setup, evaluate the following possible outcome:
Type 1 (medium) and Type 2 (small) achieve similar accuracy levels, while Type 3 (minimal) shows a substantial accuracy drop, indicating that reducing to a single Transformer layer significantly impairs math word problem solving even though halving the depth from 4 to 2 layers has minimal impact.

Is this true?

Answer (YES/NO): NO